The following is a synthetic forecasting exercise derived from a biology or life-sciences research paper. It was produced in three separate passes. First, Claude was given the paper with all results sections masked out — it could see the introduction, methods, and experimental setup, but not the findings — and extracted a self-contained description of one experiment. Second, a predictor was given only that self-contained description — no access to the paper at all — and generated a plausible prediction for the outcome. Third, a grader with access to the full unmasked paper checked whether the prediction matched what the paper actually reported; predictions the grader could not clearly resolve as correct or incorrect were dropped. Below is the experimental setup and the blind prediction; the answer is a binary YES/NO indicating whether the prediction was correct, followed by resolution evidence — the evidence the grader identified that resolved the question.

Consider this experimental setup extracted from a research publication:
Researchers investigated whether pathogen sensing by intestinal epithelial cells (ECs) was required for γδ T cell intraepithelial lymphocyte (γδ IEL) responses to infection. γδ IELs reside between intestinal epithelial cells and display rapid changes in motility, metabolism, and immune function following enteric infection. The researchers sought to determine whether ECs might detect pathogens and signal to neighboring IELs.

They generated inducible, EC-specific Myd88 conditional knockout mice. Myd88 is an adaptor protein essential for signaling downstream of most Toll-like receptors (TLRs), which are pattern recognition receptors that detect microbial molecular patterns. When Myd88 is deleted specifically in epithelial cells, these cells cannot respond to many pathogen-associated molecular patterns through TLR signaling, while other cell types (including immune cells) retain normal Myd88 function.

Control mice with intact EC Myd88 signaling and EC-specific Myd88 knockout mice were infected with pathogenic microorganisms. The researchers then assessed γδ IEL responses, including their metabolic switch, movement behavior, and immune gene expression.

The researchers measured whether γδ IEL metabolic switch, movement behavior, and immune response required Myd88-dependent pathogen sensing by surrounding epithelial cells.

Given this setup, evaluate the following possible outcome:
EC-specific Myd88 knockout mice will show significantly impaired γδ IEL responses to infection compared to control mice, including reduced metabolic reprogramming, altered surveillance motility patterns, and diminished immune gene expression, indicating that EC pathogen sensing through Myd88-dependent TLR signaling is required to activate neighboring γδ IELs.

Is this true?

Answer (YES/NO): YES